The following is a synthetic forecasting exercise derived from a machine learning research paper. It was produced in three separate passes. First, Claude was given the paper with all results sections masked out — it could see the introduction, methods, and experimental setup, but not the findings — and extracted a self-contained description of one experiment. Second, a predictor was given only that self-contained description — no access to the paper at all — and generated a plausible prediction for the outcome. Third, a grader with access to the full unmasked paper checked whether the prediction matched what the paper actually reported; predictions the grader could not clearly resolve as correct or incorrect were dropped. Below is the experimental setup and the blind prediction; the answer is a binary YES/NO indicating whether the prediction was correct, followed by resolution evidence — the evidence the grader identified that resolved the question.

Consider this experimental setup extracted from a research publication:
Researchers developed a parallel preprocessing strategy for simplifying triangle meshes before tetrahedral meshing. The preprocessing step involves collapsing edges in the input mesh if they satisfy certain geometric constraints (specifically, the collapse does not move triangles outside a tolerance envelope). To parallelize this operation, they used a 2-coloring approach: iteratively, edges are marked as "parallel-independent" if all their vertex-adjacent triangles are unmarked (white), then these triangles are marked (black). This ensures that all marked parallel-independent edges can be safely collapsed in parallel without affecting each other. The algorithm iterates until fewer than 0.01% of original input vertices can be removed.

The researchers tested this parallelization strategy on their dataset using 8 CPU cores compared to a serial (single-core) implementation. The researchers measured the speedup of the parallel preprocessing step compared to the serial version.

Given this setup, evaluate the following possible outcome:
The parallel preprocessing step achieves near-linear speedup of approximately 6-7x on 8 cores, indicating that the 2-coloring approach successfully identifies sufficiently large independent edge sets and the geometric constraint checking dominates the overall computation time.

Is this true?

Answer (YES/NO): NO